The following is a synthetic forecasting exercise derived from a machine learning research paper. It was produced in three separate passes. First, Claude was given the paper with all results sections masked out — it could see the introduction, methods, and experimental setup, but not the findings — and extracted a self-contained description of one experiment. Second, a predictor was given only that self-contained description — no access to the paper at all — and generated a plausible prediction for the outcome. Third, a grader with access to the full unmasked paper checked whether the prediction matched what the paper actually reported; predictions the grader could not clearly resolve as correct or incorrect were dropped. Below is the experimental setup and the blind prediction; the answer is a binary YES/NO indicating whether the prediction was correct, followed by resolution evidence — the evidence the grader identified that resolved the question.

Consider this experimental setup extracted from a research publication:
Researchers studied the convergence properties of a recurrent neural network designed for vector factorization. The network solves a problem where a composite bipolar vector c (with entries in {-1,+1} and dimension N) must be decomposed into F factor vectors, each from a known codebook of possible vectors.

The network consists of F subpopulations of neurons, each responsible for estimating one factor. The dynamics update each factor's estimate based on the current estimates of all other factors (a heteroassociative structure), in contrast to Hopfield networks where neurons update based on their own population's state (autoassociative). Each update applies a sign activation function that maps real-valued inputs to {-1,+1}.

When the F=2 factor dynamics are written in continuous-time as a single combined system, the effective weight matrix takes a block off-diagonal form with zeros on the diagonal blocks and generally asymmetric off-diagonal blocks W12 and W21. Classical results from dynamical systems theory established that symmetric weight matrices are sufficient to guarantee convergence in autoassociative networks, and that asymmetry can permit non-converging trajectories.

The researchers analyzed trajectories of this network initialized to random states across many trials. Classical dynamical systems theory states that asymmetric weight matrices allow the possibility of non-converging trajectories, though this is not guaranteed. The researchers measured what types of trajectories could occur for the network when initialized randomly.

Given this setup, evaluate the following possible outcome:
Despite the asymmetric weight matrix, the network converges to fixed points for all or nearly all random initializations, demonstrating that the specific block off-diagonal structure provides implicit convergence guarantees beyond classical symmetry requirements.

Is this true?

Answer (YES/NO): NO